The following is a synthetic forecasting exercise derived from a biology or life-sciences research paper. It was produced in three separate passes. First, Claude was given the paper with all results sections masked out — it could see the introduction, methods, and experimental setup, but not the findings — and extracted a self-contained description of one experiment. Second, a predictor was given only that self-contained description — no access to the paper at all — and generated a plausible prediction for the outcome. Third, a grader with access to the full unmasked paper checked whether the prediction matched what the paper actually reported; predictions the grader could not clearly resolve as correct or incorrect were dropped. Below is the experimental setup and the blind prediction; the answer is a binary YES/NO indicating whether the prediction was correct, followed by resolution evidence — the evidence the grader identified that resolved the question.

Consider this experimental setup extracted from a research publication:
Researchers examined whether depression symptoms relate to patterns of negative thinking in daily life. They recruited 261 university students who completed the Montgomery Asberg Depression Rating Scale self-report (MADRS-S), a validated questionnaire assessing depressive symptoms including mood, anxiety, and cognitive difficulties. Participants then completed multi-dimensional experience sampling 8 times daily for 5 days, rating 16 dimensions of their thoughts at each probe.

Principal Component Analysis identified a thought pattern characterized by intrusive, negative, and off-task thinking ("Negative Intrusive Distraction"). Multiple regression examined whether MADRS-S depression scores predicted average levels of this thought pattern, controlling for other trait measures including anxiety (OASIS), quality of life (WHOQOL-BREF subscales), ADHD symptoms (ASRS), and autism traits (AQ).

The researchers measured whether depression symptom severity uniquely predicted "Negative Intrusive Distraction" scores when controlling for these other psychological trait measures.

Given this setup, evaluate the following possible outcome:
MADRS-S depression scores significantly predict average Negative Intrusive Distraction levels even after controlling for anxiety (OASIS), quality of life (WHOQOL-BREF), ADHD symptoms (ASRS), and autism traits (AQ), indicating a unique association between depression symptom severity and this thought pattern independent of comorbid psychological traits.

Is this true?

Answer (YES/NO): NO